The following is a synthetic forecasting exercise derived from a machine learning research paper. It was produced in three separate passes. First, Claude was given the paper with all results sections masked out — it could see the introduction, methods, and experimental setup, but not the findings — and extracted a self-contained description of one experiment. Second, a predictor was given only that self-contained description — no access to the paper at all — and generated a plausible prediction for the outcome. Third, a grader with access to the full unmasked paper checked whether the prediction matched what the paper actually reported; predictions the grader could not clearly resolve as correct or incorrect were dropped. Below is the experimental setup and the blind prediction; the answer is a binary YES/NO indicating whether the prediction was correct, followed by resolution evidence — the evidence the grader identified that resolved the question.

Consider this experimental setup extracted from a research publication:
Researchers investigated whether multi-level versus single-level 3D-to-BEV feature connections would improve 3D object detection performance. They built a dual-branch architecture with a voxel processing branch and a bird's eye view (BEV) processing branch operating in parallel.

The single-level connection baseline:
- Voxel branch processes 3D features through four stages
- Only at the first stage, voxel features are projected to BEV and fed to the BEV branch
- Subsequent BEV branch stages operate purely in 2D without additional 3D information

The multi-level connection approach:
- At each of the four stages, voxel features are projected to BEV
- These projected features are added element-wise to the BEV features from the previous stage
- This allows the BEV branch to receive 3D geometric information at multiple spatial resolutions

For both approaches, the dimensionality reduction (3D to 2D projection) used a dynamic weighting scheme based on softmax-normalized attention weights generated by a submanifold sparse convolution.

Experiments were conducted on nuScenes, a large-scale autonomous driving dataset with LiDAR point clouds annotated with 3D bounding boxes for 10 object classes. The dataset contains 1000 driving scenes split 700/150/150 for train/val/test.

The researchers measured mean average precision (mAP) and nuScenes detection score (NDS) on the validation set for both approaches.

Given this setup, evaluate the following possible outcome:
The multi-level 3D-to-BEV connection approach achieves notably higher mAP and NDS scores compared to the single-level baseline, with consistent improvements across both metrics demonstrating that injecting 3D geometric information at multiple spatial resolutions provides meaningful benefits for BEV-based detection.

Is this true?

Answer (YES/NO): YES